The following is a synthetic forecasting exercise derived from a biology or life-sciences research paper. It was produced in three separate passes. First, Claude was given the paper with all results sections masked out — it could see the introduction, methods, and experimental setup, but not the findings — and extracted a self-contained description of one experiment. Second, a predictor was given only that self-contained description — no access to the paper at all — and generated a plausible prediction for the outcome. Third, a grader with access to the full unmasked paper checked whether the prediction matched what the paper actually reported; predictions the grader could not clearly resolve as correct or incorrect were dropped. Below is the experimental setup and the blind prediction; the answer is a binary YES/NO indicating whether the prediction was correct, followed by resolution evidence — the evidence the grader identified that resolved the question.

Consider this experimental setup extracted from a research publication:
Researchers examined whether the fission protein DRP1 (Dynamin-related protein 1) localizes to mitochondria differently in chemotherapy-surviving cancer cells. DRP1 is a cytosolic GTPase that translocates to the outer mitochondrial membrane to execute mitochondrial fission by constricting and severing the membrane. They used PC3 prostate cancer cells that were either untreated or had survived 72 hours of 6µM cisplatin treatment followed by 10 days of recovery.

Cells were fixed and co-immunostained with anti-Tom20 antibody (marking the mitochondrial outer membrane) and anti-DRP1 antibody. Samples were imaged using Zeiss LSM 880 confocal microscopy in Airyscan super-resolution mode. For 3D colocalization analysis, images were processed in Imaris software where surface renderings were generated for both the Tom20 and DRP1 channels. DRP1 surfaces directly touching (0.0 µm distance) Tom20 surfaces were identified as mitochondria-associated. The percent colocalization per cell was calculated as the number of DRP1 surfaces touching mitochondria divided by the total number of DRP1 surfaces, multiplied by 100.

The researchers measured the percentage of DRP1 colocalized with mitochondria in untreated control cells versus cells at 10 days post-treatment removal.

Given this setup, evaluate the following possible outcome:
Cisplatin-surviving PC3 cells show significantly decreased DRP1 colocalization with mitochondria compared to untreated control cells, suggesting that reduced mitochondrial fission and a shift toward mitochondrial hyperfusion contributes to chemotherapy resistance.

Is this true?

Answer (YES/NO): NO